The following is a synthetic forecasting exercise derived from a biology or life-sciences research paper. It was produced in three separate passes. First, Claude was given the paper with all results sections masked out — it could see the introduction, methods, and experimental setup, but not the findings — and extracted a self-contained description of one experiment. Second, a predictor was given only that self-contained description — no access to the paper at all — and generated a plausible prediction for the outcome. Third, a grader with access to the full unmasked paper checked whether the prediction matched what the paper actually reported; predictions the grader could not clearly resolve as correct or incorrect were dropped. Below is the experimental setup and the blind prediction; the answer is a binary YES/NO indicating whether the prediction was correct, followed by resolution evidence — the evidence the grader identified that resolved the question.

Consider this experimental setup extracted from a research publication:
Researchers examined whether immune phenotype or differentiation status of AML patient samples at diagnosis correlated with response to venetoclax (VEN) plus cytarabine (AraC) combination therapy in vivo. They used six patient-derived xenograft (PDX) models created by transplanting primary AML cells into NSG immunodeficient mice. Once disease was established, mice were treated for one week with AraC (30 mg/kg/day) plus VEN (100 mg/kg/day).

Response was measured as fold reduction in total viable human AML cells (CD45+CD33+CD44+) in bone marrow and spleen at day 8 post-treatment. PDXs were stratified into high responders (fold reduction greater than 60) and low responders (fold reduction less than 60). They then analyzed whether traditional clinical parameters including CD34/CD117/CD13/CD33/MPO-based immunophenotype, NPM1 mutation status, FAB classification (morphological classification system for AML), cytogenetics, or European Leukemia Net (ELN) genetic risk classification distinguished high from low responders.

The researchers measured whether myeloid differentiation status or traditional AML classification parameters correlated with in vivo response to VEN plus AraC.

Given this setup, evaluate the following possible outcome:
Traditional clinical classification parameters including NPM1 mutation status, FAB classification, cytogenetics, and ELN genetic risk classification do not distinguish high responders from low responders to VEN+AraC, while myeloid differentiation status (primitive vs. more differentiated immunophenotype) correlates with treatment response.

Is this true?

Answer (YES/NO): NO